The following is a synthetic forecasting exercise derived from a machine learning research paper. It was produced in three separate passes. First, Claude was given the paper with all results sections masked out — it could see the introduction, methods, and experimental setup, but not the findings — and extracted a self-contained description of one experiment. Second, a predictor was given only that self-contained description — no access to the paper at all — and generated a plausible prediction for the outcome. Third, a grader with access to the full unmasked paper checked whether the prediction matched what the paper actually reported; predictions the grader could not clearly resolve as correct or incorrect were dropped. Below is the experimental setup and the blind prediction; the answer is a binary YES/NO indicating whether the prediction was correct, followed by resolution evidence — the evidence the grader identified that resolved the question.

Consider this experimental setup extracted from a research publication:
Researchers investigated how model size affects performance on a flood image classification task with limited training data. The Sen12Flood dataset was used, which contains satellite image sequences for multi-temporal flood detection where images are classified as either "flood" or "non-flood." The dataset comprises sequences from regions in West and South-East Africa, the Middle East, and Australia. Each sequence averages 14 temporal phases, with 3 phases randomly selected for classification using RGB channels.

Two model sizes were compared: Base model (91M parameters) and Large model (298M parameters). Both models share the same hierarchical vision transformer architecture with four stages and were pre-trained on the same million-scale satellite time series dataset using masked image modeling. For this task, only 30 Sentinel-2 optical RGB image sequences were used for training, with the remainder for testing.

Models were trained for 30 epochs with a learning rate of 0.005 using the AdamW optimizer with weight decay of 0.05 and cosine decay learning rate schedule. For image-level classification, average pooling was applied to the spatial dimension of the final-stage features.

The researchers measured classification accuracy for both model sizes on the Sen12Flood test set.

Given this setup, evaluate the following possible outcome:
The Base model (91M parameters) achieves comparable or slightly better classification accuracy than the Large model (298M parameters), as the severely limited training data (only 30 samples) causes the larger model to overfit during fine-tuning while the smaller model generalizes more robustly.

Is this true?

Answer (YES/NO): NO